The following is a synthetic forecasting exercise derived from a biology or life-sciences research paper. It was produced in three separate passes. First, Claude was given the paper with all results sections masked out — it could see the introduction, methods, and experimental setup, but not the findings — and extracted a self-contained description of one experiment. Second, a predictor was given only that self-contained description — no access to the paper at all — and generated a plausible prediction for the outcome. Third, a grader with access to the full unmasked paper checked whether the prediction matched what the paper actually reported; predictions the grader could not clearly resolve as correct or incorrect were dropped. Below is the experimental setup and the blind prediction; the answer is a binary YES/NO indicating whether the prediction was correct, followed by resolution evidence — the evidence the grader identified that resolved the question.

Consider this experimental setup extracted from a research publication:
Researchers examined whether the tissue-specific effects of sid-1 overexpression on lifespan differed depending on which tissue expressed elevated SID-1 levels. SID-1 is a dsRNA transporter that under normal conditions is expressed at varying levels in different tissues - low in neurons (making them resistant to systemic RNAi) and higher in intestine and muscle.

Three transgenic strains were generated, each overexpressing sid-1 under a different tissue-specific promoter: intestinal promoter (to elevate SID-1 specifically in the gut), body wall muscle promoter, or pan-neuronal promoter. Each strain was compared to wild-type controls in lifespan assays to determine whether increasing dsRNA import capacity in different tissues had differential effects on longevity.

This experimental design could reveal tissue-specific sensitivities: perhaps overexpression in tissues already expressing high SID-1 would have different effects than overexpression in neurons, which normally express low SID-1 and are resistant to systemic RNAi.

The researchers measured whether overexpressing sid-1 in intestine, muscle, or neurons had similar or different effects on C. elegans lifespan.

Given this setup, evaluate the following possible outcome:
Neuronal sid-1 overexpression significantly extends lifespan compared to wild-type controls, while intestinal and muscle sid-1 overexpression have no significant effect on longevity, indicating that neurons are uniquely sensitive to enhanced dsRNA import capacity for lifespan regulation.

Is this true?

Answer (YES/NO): NO